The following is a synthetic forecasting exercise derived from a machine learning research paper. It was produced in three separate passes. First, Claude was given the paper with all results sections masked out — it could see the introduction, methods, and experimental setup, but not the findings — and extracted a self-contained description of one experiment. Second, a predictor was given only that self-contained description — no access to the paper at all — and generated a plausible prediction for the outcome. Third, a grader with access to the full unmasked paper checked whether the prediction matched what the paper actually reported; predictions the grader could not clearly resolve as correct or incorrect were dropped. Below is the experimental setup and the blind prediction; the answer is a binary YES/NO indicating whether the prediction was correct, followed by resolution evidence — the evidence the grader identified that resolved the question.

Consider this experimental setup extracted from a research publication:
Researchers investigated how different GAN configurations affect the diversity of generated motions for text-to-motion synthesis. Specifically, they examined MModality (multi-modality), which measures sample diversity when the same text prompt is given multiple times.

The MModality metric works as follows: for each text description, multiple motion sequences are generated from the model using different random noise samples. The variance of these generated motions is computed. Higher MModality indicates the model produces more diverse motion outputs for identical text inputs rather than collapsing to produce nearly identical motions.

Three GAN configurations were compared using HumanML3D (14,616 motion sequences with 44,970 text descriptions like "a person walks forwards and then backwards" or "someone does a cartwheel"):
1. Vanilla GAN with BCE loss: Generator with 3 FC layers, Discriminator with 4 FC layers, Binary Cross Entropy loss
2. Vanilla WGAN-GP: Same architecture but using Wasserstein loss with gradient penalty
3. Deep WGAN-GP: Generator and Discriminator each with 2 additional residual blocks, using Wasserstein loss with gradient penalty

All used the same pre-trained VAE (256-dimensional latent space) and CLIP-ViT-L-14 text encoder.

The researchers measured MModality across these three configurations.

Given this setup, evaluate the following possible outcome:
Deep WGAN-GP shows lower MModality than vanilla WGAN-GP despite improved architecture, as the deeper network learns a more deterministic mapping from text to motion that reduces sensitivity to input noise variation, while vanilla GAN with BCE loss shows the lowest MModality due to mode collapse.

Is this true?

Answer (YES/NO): NO